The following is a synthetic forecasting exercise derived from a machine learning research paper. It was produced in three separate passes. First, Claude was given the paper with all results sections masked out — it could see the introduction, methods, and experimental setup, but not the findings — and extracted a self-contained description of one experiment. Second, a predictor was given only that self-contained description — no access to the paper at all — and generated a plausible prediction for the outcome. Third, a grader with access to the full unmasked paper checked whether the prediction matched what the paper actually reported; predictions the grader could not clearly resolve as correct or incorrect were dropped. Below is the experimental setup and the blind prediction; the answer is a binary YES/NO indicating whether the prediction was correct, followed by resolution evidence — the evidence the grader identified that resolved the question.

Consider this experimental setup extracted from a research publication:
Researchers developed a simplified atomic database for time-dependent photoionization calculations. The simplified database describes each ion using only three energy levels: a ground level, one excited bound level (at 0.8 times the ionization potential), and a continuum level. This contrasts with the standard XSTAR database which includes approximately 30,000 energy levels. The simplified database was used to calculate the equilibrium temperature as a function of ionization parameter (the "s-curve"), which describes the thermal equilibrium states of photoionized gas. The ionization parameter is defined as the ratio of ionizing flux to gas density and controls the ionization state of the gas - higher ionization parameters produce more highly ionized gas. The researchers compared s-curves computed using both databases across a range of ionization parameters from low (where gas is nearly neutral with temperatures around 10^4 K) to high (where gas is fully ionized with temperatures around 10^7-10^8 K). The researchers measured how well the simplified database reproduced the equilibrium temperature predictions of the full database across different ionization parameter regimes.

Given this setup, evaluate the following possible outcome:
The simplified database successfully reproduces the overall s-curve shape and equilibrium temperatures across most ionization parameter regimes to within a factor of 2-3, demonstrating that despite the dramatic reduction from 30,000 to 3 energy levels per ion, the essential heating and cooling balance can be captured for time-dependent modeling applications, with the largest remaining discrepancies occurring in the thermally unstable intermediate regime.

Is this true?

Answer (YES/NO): YES